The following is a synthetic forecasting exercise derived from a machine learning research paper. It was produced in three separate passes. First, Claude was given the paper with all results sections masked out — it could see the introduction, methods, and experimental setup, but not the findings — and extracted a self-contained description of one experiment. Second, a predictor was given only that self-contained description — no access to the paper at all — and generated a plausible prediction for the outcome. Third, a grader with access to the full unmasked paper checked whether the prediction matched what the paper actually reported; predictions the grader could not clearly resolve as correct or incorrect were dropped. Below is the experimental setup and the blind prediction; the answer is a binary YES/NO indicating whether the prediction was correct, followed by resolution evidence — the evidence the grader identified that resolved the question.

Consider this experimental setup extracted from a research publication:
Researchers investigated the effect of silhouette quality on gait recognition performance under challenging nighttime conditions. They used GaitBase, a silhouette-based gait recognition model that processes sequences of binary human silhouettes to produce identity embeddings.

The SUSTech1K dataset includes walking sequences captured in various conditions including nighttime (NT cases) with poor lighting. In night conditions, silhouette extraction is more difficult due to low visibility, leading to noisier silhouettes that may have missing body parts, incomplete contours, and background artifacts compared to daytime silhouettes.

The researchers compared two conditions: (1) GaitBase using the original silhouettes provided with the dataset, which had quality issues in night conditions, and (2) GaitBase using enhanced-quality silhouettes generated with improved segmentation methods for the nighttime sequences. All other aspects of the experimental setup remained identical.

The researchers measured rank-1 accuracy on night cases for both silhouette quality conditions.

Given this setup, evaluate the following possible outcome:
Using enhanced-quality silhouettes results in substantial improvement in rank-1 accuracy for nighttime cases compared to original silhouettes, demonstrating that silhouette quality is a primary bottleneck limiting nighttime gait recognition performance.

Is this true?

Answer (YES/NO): YES